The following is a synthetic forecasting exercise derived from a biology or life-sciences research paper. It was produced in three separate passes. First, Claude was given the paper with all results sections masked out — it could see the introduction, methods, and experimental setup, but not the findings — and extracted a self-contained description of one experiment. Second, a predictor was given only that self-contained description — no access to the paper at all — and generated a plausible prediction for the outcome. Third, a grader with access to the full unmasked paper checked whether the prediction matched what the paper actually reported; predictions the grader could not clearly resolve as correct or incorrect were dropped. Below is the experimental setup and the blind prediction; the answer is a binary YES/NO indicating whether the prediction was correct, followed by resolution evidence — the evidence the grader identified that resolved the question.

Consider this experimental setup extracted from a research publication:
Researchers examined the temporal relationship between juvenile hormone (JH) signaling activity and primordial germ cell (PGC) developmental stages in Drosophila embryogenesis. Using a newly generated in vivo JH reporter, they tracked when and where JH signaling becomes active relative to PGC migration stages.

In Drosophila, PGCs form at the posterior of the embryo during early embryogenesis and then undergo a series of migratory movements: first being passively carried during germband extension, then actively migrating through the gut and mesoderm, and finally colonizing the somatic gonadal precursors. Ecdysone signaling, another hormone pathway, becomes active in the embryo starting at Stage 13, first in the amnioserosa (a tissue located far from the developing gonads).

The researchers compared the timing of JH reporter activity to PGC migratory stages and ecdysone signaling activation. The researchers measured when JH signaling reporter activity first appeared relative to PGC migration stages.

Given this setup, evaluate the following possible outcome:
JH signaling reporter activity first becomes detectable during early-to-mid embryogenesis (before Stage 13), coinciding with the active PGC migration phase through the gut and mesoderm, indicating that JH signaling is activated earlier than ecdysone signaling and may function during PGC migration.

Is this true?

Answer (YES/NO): YES